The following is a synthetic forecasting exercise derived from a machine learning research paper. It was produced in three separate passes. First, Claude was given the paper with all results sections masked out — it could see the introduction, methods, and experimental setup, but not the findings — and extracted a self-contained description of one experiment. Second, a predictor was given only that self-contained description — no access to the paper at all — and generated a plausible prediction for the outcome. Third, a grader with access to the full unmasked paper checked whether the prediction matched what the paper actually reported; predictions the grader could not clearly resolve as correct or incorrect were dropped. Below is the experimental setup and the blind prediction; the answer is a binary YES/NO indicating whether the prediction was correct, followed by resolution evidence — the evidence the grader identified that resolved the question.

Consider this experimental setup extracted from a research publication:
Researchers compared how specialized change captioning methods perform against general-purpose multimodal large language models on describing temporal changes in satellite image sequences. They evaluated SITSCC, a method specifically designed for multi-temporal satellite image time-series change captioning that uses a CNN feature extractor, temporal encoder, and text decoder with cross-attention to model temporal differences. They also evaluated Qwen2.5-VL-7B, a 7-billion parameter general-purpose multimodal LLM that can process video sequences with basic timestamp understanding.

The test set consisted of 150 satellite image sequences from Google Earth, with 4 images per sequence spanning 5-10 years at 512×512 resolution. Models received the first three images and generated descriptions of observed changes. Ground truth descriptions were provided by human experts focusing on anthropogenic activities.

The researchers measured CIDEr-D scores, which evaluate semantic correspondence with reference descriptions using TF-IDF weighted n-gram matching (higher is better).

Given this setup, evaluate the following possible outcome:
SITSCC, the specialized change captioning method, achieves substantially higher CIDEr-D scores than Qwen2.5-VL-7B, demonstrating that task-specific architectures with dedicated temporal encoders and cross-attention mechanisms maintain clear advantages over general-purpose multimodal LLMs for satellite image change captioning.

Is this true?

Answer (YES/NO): NO